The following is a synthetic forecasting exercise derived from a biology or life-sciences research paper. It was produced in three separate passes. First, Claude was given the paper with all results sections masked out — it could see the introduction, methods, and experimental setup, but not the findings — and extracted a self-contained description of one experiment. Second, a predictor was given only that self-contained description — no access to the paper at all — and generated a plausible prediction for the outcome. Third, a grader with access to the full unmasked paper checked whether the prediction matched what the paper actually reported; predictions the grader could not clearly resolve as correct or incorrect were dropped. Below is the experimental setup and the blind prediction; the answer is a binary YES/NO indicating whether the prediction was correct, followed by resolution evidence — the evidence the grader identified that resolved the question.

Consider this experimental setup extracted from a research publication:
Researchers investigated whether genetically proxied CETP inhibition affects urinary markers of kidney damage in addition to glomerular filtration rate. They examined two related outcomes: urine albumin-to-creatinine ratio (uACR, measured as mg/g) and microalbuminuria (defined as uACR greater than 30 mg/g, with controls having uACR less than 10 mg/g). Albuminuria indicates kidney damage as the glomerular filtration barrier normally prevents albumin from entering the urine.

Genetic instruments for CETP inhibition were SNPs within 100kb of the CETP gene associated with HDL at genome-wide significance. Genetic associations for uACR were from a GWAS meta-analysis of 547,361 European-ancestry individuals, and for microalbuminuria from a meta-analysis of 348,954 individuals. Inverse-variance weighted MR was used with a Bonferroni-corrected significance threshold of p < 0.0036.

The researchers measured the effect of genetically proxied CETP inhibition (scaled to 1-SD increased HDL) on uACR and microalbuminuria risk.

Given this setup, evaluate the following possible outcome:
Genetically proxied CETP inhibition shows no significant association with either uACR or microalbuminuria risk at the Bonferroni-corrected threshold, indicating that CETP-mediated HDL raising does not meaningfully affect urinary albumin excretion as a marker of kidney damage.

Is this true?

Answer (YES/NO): YES